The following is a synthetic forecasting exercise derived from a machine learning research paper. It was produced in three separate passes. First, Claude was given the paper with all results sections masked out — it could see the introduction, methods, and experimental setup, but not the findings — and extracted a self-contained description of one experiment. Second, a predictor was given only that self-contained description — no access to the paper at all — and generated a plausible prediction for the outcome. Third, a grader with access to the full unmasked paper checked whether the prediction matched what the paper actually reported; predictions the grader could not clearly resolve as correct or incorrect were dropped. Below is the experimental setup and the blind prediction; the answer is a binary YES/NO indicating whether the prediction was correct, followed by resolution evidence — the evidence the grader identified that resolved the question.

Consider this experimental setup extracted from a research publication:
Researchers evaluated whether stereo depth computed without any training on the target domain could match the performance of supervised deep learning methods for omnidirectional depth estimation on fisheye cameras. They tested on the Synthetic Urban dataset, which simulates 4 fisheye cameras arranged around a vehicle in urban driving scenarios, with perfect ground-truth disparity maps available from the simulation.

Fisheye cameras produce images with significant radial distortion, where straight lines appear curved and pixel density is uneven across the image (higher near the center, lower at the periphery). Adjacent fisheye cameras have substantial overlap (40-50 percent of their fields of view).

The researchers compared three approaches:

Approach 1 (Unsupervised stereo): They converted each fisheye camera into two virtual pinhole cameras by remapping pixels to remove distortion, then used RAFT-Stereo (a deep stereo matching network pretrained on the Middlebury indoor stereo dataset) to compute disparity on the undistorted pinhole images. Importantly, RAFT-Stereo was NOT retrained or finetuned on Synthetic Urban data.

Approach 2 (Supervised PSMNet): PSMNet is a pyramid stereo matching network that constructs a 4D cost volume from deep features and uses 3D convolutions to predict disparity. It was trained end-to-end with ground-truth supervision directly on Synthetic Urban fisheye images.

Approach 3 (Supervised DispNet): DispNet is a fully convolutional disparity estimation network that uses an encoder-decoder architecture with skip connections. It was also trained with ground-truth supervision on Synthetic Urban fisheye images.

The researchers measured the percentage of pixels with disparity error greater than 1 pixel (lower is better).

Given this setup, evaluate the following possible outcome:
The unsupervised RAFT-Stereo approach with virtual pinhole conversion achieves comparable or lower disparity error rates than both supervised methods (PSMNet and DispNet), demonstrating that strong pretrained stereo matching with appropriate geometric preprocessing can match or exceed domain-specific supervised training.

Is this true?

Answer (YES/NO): YES